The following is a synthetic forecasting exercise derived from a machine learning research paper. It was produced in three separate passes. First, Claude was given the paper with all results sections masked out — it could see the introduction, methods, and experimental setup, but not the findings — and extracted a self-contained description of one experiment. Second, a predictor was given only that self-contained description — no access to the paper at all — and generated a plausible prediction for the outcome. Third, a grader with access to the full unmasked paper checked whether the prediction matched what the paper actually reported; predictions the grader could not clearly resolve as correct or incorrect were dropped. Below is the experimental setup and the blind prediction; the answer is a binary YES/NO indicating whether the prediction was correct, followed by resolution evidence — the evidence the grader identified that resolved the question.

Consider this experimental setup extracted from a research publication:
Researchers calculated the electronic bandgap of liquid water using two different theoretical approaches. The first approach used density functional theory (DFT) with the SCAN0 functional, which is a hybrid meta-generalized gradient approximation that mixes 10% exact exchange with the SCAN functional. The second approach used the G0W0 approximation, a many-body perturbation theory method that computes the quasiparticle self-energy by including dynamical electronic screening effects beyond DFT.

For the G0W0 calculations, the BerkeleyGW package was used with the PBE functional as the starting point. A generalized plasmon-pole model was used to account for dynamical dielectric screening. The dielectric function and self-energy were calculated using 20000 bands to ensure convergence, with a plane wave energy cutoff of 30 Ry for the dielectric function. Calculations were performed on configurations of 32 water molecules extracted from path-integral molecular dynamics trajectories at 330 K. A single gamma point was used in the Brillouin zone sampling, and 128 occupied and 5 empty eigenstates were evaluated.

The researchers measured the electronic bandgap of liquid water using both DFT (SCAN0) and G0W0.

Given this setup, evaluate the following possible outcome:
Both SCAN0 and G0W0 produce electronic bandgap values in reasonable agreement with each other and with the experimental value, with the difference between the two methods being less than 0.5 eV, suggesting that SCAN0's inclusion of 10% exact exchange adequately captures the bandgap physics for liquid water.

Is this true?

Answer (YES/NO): NO